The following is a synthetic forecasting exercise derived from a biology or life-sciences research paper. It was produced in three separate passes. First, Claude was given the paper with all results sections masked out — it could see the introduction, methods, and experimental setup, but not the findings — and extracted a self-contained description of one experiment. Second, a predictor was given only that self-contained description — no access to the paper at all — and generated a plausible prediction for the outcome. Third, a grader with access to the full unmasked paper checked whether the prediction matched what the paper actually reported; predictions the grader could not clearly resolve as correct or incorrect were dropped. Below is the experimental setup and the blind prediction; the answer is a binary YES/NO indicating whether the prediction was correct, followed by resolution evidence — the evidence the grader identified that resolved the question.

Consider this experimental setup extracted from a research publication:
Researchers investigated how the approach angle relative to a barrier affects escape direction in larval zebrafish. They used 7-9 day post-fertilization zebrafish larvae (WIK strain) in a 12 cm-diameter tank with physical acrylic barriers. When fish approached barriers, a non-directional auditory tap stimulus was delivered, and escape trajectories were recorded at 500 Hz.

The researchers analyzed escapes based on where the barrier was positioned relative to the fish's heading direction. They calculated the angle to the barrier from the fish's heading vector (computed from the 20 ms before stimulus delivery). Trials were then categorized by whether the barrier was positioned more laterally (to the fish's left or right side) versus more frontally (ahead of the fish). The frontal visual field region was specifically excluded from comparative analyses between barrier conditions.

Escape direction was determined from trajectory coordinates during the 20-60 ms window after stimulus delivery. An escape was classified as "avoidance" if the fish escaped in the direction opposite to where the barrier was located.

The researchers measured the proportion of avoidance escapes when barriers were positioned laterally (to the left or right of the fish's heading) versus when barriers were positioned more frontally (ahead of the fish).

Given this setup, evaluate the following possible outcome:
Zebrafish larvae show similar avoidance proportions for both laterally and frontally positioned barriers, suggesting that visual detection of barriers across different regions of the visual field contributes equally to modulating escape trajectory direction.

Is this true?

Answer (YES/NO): NO